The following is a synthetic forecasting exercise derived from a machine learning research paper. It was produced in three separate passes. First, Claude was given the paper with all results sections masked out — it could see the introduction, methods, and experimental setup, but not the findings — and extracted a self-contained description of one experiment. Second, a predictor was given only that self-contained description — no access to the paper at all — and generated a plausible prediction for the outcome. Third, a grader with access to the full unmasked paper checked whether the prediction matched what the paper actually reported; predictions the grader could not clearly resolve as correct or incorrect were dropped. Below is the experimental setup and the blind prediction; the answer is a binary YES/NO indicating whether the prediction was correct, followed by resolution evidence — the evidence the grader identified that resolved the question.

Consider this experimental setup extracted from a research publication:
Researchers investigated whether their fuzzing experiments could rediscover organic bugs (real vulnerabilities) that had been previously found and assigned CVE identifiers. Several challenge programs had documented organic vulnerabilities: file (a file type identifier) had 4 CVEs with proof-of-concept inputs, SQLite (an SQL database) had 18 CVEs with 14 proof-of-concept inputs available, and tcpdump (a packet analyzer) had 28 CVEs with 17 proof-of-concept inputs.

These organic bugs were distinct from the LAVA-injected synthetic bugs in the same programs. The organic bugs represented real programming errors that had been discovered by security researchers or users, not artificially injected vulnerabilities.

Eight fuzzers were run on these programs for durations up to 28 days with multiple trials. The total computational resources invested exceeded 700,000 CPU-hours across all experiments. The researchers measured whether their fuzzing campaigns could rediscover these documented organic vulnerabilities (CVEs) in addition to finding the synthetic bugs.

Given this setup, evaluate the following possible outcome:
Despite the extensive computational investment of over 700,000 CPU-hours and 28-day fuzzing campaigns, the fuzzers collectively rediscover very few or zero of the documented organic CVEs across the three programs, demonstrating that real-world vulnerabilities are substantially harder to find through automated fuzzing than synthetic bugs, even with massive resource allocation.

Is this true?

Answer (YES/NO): YES